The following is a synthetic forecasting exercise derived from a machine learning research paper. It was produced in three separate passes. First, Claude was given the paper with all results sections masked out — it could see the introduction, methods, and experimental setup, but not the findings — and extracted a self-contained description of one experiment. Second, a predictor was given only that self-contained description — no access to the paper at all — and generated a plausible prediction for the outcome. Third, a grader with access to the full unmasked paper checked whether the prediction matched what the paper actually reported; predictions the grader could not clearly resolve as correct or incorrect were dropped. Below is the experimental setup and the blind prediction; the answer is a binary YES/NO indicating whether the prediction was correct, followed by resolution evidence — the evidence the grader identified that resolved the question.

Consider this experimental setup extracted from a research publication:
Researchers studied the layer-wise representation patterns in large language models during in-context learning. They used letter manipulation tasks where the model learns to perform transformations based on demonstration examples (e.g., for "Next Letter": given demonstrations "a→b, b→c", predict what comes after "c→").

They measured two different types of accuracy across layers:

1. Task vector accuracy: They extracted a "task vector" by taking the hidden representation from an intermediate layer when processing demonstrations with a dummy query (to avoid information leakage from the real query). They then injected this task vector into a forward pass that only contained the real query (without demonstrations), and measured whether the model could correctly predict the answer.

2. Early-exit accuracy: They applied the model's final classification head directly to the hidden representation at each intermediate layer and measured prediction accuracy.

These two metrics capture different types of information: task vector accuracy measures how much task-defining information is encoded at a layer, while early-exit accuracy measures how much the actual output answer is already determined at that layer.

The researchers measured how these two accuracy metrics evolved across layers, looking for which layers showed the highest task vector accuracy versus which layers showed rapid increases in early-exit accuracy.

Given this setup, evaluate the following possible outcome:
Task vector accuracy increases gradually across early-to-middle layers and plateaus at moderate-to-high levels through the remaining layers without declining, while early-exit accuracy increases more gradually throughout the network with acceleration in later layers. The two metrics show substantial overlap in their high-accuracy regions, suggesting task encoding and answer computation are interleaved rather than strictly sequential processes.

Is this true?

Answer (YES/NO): NO